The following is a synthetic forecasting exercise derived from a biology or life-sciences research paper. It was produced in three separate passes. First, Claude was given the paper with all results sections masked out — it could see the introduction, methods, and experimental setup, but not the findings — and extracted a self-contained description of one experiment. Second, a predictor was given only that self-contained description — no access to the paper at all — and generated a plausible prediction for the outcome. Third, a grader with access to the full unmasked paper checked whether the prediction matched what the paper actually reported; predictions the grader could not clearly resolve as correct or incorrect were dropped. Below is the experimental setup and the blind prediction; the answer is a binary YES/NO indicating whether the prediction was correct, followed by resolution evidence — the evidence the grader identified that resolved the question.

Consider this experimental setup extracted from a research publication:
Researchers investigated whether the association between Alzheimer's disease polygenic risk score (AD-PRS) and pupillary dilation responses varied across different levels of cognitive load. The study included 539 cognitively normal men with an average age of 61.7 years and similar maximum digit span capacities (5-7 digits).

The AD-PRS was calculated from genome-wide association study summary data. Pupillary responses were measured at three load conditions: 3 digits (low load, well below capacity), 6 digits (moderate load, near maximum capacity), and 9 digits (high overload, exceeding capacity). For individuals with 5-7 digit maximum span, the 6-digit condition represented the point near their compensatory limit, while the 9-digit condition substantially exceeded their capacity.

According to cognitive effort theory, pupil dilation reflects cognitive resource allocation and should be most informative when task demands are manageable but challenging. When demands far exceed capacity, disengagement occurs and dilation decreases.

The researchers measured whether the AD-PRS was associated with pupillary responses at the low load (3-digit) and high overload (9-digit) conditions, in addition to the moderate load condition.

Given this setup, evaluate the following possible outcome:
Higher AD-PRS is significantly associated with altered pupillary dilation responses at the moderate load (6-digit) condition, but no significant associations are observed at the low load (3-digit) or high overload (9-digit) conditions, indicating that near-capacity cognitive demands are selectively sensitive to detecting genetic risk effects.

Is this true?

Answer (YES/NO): NO